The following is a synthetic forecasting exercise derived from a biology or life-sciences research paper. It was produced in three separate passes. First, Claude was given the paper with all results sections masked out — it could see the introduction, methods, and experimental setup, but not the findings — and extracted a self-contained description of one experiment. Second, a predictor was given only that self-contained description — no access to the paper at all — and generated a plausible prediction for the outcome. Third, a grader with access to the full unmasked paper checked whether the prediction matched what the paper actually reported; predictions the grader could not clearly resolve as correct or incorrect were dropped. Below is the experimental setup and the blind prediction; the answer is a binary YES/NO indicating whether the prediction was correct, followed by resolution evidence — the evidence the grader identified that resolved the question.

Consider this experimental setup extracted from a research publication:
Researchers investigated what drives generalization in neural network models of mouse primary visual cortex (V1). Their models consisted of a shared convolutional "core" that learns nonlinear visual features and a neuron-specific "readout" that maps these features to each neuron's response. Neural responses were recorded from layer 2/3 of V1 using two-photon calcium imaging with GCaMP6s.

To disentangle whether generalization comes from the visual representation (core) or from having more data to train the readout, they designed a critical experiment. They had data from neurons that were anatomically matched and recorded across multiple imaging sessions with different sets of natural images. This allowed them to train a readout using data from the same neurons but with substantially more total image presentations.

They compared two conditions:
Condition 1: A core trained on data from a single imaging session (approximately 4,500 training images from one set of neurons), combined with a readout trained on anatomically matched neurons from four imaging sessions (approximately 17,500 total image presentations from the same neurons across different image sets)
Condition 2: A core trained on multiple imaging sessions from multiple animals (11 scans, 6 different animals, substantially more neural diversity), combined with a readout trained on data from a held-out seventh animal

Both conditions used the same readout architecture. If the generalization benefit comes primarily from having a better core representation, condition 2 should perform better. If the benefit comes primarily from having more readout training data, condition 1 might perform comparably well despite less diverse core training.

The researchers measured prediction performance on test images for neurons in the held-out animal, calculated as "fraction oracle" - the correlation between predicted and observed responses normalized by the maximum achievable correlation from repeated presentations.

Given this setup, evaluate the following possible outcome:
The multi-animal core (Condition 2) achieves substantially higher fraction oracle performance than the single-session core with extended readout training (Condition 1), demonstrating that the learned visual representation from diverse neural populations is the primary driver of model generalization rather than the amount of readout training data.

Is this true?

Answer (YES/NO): YES